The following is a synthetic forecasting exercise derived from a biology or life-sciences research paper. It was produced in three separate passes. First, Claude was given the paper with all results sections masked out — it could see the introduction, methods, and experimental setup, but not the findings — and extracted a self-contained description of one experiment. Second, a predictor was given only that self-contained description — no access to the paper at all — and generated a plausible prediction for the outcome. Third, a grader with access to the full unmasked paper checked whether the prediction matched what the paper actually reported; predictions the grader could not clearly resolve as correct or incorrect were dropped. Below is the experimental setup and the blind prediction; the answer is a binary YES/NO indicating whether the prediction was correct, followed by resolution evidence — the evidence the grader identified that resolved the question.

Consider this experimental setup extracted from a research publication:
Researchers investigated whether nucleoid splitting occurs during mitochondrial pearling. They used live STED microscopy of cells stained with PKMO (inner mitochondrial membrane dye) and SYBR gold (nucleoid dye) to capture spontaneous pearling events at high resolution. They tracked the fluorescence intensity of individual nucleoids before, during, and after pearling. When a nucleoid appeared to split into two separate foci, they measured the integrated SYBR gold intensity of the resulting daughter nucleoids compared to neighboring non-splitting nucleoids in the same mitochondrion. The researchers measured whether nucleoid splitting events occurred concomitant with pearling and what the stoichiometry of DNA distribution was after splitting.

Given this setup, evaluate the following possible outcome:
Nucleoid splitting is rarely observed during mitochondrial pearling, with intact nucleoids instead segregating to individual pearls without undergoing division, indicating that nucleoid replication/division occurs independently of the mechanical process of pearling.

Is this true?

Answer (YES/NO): NO